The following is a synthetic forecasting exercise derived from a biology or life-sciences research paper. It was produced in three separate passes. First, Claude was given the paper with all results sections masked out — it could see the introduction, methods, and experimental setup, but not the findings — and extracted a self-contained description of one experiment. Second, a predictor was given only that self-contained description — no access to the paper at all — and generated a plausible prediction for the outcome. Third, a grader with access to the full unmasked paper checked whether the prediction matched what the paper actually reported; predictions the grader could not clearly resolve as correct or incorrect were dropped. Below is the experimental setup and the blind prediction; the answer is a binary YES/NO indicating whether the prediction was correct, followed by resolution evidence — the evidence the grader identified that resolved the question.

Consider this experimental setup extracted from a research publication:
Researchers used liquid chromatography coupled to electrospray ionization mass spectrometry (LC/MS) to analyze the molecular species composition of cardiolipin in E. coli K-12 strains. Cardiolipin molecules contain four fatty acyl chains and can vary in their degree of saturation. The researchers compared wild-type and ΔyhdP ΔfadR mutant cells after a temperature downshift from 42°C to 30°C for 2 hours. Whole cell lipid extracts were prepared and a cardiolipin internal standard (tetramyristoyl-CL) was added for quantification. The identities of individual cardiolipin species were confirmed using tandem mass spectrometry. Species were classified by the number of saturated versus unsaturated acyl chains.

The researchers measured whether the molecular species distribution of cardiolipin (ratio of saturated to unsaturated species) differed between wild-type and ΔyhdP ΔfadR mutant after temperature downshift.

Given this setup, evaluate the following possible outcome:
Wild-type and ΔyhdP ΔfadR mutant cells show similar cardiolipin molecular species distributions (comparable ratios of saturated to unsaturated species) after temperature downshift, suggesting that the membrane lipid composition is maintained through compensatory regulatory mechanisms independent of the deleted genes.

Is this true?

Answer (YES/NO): NO